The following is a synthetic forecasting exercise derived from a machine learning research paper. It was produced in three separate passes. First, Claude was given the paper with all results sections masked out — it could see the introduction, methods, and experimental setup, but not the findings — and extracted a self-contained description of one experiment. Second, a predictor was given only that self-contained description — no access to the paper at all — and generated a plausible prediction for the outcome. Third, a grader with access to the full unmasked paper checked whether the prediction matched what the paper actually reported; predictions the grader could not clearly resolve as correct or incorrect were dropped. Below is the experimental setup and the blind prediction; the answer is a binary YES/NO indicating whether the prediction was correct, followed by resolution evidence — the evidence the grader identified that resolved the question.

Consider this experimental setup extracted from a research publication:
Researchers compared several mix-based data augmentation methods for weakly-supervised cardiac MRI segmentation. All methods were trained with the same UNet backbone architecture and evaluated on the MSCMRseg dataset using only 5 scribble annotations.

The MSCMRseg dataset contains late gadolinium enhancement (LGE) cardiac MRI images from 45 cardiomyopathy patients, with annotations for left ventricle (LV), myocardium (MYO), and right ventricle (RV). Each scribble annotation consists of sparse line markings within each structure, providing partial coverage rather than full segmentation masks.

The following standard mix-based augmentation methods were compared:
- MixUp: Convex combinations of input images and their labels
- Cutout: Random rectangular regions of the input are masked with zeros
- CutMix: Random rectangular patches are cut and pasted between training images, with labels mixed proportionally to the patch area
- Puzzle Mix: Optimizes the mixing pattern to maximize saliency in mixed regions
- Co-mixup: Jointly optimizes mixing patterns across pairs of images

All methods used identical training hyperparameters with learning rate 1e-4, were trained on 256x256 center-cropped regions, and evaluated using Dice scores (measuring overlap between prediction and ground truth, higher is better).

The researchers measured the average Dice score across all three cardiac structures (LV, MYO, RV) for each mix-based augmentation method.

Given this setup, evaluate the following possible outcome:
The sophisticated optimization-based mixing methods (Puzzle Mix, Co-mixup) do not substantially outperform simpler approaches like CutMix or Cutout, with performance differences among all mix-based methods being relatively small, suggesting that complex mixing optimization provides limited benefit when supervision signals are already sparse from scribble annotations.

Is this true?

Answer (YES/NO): NO